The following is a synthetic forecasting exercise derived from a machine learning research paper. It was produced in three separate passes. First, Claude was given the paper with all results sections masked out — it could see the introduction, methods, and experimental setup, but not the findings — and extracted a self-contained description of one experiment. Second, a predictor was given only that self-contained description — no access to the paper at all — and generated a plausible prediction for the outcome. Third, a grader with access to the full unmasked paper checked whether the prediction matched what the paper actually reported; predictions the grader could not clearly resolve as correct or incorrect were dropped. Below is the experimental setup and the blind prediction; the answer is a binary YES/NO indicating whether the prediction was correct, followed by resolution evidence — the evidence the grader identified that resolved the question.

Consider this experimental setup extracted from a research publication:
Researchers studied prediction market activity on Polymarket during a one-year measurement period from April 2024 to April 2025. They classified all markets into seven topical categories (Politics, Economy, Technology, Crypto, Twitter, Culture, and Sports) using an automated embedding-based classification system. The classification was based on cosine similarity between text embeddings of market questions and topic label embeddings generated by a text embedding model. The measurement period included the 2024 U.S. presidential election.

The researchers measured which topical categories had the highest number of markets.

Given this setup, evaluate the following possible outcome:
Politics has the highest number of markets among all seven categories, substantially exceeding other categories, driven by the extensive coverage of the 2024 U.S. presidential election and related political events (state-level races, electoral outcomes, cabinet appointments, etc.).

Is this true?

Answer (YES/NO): NO